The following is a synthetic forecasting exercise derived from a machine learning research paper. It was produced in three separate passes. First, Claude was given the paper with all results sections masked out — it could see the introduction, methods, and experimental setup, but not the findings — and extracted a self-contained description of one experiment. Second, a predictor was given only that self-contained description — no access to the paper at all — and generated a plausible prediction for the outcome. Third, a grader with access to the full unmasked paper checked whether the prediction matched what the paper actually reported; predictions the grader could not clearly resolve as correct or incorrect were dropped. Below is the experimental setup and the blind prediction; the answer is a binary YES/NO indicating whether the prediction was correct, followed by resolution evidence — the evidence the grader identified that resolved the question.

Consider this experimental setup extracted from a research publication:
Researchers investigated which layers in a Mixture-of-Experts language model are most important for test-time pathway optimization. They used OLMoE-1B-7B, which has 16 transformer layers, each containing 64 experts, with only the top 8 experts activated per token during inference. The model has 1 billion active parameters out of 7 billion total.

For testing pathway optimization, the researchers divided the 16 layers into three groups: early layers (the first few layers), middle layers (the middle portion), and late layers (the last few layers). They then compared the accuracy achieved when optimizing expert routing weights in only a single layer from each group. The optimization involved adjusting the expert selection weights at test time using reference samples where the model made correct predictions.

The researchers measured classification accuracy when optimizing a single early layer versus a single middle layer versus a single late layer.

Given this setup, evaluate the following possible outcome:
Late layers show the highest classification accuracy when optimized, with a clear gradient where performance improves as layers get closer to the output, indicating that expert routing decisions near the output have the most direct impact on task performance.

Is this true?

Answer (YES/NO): NO